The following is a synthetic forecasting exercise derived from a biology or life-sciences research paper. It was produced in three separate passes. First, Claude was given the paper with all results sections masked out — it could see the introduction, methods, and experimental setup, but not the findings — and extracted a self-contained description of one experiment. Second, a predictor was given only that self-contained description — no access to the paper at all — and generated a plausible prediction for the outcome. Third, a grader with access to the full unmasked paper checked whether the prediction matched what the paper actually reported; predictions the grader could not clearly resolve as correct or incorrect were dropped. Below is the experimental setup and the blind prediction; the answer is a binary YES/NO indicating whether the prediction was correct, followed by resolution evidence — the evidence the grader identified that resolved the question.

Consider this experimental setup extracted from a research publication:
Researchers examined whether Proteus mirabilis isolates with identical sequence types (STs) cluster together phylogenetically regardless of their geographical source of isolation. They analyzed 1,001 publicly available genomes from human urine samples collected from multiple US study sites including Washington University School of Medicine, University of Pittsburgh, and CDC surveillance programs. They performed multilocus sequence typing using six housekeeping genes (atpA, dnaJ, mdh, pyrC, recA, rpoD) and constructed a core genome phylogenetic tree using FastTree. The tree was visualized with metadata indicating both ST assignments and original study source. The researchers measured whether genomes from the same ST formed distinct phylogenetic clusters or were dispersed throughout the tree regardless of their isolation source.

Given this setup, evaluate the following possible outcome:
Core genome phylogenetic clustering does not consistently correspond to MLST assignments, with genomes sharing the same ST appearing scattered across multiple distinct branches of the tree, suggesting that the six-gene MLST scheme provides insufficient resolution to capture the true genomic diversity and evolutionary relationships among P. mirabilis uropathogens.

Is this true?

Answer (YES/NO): NO